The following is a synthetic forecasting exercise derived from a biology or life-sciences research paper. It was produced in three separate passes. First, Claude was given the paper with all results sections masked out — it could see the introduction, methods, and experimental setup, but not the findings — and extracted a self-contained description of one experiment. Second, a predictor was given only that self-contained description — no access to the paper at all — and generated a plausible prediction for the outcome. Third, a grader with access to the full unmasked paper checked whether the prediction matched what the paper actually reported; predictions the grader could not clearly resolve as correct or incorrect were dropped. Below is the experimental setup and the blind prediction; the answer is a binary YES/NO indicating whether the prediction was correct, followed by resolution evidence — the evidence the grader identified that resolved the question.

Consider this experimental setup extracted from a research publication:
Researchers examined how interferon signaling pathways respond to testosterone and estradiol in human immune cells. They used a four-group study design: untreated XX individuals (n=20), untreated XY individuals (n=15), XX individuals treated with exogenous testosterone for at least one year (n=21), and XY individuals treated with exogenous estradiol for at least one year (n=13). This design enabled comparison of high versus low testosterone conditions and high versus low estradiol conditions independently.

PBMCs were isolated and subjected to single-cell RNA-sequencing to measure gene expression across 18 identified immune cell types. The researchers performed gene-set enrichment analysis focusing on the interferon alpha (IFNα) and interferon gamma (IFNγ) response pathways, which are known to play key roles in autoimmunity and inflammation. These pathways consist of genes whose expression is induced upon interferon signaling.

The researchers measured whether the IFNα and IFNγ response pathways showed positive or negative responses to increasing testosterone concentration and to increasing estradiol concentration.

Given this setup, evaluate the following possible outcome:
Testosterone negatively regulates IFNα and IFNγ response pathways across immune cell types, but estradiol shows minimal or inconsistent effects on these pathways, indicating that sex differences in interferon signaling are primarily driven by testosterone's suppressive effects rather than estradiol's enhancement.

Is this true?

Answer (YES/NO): NO